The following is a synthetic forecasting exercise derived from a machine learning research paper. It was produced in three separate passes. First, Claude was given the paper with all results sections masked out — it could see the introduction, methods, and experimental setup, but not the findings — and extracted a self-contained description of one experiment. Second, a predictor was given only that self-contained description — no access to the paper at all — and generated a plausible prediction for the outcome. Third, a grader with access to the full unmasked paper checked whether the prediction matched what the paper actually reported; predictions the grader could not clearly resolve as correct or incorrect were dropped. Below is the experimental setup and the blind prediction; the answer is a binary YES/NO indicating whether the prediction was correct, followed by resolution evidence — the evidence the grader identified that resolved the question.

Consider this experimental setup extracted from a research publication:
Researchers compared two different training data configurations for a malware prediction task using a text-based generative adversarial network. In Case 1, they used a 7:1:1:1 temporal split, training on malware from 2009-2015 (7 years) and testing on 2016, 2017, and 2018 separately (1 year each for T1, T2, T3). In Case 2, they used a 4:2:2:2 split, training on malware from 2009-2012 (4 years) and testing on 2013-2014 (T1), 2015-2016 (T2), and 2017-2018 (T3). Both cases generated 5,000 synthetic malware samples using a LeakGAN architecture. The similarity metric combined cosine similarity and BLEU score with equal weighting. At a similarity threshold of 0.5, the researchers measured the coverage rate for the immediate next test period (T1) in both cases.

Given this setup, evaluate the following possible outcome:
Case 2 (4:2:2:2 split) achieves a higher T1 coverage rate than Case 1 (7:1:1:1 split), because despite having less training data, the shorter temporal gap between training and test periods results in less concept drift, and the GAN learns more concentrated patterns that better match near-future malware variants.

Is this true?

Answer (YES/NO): NO